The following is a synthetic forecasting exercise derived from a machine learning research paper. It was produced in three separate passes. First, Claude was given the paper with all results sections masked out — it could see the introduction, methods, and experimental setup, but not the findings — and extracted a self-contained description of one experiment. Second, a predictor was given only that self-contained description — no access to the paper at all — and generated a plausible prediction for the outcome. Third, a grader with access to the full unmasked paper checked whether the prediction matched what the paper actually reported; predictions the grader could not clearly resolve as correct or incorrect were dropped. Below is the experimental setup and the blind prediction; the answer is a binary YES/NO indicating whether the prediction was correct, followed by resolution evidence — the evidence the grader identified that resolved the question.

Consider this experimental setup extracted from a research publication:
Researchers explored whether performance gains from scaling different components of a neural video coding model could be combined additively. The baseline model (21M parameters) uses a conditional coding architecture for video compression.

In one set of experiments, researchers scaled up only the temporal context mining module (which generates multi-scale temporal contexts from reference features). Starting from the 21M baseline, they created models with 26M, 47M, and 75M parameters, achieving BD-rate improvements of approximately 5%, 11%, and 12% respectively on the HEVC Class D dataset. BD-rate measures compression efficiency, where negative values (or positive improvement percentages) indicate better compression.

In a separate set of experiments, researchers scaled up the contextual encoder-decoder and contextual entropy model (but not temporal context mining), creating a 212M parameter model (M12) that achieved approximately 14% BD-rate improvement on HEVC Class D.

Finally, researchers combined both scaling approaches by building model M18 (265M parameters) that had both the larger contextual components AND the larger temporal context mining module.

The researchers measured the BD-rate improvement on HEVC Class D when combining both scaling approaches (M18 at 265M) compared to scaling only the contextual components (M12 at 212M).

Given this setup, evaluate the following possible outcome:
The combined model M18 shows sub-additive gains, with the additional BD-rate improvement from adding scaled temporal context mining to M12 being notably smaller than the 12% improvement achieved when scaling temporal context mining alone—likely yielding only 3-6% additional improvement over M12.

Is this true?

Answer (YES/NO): NO